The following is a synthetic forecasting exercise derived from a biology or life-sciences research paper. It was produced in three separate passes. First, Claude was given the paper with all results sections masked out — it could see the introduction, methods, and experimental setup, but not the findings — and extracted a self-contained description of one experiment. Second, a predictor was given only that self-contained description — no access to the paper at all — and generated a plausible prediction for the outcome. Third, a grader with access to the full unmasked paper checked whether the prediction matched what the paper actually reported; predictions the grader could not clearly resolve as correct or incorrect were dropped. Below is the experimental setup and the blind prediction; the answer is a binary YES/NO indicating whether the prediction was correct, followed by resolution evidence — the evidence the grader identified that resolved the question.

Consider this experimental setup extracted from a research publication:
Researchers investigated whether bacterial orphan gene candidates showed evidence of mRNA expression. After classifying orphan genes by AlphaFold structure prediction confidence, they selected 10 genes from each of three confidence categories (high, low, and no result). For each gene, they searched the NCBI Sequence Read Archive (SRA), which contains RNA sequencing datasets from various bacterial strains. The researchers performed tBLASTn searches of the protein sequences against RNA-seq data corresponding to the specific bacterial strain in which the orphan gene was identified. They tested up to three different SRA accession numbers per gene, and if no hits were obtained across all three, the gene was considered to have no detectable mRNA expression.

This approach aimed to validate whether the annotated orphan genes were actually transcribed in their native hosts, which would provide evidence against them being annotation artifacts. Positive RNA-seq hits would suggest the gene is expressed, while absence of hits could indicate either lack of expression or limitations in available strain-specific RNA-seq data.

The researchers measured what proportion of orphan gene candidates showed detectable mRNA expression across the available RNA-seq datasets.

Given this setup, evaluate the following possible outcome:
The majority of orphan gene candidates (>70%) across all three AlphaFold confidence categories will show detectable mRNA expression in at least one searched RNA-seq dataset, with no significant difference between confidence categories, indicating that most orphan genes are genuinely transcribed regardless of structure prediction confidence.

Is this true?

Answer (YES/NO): NO